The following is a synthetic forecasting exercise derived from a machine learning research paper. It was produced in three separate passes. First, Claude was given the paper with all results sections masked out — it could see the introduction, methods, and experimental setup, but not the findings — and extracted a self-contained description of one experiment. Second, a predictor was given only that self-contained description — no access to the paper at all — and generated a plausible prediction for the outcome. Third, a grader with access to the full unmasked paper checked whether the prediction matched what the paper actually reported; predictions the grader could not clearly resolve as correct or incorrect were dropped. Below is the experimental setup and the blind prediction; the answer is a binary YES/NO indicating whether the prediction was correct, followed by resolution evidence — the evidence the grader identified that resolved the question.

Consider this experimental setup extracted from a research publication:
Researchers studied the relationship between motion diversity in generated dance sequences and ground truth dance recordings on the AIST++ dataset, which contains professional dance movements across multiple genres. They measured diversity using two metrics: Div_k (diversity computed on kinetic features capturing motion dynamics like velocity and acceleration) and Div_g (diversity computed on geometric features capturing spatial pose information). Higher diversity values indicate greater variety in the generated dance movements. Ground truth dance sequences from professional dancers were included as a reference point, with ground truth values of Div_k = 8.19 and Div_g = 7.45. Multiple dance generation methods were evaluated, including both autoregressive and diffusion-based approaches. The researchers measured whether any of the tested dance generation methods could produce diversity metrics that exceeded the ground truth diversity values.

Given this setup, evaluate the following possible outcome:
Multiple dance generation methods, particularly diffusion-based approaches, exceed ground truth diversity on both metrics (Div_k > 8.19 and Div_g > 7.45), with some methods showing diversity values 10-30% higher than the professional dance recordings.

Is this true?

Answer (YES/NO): NO